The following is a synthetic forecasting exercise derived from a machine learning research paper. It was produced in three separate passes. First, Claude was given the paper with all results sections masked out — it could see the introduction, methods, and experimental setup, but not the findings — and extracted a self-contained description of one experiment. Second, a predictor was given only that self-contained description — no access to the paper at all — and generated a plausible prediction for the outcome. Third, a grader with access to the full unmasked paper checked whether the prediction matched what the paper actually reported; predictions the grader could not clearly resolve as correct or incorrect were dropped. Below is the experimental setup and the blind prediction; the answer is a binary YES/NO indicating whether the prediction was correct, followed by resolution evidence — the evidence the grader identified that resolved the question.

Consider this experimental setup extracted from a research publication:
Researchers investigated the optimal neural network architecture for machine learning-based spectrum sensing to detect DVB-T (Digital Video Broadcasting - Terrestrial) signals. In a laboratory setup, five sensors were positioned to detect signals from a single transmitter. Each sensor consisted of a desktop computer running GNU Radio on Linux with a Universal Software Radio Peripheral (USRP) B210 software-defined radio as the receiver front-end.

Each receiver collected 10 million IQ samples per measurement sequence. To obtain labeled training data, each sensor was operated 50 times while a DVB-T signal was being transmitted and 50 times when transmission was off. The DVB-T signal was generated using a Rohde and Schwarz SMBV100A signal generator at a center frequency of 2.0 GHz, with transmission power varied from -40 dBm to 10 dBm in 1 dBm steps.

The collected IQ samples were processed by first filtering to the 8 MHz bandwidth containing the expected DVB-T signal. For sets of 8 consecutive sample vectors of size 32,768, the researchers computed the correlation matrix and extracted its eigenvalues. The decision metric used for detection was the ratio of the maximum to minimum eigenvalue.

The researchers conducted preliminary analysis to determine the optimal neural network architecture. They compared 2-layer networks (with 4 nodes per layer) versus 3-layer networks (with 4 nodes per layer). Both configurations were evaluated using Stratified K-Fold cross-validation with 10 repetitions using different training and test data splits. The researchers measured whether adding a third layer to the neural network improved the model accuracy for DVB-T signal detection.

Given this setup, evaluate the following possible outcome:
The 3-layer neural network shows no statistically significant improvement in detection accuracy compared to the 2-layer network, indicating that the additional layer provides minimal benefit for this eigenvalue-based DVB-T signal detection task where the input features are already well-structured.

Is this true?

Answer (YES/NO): YES